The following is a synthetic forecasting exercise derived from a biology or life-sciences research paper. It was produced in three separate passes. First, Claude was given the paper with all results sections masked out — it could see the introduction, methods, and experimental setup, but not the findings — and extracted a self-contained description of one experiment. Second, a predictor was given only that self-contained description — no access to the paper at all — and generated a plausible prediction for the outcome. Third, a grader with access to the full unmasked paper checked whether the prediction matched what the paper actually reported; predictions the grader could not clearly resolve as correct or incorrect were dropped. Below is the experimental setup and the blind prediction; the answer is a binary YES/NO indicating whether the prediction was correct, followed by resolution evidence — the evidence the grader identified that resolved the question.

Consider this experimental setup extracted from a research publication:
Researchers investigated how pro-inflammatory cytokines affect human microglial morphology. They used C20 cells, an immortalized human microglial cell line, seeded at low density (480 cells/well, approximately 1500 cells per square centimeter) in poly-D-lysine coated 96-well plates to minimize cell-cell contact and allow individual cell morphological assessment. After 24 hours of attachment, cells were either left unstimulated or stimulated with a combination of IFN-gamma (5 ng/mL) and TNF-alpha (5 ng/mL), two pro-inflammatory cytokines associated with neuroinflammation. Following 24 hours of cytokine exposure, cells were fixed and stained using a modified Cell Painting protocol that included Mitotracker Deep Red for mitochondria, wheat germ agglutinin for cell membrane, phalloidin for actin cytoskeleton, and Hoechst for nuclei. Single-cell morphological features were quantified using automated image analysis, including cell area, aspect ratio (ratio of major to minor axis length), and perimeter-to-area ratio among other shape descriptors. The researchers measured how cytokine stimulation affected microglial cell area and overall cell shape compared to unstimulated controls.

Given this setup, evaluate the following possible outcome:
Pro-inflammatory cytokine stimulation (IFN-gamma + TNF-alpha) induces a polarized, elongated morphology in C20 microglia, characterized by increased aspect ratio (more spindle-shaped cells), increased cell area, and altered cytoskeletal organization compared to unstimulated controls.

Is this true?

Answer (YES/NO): YES